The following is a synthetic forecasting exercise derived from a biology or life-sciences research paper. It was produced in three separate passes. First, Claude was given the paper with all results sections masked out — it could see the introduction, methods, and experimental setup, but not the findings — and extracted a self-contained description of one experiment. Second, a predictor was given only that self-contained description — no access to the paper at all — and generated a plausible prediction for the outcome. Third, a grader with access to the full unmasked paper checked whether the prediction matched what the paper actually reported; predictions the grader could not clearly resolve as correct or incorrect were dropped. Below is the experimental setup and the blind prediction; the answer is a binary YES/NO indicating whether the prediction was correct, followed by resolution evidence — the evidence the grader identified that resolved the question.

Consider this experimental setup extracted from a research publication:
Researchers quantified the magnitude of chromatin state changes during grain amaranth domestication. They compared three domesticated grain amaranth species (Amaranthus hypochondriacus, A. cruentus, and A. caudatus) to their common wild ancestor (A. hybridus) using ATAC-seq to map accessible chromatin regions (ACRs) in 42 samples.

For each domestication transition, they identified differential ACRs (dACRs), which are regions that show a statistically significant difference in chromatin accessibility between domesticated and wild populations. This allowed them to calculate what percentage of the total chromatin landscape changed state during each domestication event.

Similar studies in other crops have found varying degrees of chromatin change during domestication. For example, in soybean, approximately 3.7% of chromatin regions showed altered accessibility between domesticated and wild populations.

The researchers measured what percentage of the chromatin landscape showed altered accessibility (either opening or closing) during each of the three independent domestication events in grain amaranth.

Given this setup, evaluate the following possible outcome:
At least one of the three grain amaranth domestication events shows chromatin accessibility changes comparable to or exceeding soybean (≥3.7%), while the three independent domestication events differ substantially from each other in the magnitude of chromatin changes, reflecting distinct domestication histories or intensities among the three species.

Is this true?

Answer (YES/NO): NO